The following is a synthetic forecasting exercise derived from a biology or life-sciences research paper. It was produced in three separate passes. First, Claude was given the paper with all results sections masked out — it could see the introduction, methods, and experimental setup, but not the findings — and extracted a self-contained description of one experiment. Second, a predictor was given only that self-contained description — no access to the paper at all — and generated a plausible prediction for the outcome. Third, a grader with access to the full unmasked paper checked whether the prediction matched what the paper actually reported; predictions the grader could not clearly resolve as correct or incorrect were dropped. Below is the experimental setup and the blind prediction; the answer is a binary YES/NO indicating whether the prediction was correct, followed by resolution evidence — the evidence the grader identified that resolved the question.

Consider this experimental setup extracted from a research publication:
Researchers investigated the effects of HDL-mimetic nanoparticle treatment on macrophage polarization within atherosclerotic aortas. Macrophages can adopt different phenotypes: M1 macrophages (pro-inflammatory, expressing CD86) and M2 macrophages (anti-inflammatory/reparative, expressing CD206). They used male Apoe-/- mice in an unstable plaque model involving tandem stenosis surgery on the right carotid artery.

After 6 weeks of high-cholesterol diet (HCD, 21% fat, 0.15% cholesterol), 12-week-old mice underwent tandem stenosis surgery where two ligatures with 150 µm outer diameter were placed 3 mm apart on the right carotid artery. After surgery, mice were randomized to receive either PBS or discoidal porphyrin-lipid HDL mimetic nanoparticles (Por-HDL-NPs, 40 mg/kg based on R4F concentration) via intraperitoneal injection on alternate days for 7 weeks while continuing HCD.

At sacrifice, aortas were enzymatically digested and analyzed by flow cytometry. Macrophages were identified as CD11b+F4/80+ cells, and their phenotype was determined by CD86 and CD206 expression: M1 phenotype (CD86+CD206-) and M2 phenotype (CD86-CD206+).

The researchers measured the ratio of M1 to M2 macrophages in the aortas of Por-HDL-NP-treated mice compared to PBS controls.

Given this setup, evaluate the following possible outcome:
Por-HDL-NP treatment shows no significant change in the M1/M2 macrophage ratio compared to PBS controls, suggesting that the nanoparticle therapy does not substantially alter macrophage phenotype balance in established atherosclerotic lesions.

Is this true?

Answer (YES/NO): YES